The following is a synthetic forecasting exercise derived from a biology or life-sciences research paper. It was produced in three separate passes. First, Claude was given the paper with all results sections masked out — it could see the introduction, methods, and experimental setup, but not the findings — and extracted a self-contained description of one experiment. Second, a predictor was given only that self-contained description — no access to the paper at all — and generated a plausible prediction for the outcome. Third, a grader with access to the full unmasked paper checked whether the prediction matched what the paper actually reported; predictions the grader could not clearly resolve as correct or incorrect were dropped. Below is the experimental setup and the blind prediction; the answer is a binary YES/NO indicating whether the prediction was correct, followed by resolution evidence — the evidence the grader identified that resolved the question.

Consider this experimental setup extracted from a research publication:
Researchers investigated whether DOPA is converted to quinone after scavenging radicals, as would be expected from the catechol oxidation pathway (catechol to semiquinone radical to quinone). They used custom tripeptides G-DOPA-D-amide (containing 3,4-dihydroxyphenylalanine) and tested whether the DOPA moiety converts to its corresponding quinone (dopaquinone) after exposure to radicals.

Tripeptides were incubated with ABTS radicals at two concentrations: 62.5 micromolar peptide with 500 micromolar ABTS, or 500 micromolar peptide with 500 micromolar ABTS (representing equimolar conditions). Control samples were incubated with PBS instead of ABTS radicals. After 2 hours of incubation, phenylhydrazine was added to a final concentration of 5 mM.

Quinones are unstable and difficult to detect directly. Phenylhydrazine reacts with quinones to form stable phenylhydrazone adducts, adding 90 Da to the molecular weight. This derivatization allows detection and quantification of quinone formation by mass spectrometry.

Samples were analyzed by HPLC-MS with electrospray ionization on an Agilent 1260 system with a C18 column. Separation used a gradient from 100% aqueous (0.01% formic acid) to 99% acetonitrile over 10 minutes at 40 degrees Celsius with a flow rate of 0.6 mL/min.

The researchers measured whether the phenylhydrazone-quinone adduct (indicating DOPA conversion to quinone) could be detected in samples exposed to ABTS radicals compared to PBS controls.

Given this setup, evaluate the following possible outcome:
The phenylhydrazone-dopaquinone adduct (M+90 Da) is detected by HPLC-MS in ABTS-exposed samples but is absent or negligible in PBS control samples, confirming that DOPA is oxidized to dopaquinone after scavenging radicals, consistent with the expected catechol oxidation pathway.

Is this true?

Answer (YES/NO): YES